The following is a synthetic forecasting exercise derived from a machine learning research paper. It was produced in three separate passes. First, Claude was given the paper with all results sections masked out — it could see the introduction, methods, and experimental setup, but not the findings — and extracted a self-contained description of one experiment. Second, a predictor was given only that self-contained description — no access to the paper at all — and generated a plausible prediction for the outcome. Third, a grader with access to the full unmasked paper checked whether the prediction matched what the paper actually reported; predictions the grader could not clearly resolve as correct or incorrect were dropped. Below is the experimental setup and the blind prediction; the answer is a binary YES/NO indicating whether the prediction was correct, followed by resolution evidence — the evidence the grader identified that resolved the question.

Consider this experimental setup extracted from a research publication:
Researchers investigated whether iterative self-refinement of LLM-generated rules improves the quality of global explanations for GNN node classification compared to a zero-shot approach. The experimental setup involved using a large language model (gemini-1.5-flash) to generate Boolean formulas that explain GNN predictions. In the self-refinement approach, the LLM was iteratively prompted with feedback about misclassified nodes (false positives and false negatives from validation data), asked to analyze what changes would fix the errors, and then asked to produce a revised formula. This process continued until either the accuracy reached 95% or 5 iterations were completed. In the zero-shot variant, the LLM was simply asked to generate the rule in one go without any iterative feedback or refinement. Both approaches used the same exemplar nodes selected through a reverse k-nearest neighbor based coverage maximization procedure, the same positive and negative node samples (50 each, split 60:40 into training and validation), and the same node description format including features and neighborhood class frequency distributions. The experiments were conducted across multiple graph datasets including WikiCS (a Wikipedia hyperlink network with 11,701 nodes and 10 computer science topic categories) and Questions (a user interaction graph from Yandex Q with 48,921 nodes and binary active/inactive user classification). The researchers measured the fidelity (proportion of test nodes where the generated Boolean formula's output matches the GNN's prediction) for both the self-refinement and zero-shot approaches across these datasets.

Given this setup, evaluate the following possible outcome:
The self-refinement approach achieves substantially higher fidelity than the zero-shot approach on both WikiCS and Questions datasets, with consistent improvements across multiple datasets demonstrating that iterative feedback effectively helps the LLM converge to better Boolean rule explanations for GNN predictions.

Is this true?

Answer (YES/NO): YES